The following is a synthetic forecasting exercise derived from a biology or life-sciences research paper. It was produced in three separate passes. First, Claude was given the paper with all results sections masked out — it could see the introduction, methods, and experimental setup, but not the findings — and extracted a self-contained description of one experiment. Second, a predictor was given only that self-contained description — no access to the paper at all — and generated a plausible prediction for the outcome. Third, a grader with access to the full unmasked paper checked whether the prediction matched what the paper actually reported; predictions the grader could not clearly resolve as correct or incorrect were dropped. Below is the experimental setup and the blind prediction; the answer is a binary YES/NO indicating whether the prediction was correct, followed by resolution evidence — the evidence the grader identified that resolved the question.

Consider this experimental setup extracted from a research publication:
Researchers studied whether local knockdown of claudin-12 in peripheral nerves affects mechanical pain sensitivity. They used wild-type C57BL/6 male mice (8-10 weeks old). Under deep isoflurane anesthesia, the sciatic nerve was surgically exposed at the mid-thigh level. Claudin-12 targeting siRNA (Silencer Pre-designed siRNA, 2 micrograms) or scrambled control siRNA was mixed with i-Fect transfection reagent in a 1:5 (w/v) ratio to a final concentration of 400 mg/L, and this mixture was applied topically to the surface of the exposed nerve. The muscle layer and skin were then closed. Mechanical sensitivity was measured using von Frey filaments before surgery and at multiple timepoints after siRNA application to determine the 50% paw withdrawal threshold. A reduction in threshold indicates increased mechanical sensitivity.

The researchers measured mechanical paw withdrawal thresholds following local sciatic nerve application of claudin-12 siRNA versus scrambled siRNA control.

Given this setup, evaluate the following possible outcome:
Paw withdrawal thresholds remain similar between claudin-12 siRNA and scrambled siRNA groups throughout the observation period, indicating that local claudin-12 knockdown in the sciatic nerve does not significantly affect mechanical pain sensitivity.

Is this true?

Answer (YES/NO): NO